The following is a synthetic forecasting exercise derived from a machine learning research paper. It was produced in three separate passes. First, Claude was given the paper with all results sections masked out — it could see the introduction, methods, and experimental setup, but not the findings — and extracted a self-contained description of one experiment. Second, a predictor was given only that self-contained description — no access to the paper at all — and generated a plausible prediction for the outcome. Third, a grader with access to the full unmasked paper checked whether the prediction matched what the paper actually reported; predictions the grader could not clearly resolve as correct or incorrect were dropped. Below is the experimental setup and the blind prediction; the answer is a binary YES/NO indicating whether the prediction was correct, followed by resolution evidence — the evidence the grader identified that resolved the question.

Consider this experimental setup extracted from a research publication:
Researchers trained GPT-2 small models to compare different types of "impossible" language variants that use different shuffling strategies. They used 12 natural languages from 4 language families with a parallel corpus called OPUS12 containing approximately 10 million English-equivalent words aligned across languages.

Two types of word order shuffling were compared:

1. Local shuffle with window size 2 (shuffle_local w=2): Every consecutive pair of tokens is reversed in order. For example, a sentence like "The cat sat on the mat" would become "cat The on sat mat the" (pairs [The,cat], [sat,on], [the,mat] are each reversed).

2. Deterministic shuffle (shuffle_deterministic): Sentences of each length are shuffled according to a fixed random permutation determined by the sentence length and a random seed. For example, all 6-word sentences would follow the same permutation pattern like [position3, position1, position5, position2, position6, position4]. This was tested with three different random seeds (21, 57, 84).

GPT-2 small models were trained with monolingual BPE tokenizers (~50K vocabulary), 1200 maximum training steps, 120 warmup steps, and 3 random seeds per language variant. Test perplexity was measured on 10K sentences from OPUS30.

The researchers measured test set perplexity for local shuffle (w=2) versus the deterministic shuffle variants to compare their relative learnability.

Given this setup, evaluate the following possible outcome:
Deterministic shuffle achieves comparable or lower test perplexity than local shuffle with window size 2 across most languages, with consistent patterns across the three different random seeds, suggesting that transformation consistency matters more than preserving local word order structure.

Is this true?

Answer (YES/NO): NO